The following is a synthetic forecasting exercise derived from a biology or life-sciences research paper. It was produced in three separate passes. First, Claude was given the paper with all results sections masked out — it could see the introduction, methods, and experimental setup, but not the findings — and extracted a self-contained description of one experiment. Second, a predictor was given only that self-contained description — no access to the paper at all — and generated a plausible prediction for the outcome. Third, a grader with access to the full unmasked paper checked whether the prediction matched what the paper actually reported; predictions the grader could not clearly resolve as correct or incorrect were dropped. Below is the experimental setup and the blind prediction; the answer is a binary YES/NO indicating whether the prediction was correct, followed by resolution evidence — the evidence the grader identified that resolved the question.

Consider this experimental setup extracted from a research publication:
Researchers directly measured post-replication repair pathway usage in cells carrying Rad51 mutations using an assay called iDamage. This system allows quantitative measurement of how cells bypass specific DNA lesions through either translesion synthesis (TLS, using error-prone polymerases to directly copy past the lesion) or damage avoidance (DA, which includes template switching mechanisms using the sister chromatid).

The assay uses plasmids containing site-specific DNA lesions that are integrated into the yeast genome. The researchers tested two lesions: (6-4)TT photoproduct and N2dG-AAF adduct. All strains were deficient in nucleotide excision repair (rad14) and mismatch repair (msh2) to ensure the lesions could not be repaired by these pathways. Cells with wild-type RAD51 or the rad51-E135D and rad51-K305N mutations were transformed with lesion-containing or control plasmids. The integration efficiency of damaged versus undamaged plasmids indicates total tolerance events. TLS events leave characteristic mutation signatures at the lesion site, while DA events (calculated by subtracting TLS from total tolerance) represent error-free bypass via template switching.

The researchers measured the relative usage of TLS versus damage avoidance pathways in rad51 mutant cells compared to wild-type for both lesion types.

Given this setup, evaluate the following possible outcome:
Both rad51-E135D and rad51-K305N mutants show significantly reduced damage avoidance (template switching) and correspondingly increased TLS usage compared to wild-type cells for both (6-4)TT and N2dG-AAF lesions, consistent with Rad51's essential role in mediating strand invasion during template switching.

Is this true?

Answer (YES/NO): YES